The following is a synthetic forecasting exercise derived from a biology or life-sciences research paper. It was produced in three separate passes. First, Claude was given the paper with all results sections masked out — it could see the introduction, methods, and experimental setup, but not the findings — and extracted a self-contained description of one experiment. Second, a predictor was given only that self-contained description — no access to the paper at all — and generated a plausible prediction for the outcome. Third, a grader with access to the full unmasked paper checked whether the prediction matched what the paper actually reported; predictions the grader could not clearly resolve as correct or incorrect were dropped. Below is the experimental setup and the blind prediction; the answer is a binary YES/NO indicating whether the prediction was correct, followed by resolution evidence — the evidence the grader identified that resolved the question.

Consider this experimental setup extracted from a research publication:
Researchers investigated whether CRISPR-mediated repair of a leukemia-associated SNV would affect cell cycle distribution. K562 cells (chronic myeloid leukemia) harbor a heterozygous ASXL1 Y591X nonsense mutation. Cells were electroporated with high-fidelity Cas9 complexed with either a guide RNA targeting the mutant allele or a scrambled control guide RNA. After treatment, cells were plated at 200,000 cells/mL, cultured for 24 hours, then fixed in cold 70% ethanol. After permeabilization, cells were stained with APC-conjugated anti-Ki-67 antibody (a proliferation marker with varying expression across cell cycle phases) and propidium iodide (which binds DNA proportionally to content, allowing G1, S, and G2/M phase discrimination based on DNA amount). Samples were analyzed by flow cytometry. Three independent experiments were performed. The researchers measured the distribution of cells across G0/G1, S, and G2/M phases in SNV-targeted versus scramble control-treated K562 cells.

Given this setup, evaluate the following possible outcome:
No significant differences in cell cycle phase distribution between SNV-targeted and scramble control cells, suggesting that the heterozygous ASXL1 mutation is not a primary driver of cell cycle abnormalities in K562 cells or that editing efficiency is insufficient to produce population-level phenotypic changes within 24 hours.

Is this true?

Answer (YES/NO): NO